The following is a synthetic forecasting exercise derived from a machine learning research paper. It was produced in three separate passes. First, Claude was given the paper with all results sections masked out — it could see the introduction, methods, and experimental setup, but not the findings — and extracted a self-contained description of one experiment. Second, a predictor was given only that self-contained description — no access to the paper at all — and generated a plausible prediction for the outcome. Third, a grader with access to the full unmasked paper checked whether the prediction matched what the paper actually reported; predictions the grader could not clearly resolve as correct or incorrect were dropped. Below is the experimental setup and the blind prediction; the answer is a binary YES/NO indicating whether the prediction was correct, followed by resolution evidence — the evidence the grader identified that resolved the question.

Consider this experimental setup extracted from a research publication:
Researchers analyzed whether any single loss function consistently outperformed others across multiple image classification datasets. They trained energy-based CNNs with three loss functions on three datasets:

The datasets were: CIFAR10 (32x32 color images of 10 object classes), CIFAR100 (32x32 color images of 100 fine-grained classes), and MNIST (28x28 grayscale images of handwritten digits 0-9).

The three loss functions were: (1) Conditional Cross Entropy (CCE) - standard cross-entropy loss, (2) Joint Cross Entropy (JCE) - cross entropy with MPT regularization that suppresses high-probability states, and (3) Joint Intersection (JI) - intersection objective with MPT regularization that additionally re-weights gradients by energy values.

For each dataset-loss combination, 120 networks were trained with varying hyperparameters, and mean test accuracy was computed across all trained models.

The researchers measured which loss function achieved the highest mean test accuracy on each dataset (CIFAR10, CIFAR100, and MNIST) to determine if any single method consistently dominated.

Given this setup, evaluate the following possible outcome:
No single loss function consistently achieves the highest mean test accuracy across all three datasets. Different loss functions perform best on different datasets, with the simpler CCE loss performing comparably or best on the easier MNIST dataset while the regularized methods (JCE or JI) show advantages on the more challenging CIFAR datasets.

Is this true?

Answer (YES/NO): NO